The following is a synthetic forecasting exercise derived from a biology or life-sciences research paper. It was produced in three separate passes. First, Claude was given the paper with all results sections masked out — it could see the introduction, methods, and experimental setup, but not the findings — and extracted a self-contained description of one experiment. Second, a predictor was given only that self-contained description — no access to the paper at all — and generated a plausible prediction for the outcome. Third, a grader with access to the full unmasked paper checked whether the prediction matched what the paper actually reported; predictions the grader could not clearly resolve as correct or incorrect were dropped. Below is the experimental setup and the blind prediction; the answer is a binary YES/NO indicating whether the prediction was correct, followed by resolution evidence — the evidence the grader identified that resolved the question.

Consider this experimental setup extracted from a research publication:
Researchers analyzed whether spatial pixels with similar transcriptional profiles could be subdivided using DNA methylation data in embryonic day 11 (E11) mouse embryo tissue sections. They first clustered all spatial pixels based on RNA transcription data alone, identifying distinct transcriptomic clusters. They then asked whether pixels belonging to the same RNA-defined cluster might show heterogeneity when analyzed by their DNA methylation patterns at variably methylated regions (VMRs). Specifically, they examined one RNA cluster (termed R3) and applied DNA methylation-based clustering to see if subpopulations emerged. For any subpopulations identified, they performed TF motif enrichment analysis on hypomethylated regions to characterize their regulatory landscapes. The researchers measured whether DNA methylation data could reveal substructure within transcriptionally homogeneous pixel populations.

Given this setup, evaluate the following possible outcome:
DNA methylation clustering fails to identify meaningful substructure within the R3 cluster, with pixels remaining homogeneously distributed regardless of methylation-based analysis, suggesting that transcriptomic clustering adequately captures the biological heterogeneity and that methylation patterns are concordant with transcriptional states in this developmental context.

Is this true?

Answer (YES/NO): NO